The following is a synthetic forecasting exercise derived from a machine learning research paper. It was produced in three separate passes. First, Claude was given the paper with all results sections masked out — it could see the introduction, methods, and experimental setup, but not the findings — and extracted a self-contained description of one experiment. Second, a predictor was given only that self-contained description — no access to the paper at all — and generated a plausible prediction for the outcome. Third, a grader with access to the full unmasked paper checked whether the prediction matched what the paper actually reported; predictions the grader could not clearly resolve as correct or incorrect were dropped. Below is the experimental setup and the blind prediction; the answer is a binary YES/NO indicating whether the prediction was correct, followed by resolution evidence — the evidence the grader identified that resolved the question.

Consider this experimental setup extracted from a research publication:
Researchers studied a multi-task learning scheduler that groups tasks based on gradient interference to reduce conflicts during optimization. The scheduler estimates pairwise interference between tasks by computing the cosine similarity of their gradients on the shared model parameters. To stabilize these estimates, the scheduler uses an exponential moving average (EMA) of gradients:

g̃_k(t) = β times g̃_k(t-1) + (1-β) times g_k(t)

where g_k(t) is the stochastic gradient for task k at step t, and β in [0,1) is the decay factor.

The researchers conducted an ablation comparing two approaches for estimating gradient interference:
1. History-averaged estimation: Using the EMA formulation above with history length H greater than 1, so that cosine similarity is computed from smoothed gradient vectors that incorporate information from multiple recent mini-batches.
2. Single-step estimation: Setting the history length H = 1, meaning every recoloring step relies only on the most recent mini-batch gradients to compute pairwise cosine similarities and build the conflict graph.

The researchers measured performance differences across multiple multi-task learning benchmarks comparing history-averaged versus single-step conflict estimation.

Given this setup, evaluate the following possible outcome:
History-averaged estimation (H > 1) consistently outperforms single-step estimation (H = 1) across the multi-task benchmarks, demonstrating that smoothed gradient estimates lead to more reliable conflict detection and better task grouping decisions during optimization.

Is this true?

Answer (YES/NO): YES